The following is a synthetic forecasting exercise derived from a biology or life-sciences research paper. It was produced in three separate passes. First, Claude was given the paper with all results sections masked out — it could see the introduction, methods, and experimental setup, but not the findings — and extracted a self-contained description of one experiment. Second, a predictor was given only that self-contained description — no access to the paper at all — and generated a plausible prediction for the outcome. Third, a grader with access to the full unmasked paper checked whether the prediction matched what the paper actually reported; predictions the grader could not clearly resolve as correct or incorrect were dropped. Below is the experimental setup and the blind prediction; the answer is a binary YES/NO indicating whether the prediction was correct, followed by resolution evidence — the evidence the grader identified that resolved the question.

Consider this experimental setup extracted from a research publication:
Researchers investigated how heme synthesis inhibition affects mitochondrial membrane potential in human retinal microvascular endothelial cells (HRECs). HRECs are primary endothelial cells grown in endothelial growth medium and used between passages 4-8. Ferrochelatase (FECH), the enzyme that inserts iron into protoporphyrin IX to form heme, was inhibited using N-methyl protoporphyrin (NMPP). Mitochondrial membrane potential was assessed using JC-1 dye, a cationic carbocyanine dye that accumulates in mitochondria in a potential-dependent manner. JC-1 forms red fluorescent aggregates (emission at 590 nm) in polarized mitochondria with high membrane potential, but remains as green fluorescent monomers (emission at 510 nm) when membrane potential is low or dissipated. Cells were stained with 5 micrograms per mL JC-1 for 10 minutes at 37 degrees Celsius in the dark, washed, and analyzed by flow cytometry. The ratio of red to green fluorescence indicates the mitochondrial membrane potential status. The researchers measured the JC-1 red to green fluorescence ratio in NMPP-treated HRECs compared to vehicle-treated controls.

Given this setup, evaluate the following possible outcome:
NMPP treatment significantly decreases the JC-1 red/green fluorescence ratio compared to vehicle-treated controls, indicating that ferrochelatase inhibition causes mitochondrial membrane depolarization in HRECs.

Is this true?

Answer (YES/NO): YES